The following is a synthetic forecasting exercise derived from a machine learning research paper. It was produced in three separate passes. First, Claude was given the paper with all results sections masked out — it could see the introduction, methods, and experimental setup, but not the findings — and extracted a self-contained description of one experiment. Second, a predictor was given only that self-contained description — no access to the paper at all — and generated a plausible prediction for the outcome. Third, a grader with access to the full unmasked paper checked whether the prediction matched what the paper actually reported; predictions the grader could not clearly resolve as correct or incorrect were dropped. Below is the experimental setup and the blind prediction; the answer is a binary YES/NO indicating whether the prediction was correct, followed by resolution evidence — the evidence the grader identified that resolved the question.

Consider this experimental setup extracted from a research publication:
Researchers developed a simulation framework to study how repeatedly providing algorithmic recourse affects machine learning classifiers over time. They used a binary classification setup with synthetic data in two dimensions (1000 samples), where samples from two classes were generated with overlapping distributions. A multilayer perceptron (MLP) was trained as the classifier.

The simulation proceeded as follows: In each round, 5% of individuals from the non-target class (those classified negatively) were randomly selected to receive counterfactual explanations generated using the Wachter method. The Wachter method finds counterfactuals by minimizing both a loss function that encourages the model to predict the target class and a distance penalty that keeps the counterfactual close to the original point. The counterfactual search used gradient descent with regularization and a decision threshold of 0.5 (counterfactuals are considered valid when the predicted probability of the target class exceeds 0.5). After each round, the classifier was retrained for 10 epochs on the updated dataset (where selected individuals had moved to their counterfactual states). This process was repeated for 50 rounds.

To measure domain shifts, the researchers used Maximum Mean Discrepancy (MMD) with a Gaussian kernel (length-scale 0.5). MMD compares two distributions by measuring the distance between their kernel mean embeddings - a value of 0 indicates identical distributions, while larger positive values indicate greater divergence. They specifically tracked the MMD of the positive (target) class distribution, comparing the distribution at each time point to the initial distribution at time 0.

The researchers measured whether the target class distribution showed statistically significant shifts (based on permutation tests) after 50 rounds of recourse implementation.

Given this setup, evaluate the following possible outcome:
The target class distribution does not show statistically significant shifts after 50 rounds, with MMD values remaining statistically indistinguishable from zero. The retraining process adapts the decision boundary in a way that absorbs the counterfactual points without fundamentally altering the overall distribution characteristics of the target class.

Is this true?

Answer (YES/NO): NO